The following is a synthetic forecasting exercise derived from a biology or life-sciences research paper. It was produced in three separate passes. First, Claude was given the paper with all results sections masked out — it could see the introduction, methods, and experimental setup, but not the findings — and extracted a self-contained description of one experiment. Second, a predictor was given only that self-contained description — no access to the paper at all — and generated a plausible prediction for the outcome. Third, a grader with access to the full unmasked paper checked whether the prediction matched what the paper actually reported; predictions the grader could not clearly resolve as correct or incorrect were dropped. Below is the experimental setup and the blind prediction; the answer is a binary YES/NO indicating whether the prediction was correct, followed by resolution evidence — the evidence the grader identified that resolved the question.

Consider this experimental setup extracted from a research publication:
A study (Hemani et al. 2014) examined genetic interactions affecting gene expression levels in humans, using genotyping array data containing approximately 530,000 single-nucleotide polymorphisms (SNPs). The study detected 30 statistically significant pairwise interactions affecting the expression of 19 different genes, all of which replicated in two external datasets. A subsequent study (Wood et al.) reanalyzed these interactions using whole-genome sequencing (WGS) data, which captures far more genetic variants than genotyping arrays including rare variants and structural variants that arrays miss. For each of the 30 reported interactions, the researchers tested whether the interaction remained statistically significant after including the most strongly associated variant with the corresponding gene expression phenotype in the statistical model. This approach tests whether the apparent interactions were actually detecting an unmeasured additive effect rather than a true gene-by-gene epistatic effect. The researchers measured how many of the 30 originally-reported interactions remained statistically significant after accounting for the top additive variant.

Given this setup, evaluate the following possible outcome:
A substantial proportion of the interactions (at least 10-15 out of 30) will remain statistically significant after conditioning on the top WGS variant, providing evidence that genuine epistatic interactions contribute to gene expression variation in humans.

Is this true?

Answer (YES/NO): NO